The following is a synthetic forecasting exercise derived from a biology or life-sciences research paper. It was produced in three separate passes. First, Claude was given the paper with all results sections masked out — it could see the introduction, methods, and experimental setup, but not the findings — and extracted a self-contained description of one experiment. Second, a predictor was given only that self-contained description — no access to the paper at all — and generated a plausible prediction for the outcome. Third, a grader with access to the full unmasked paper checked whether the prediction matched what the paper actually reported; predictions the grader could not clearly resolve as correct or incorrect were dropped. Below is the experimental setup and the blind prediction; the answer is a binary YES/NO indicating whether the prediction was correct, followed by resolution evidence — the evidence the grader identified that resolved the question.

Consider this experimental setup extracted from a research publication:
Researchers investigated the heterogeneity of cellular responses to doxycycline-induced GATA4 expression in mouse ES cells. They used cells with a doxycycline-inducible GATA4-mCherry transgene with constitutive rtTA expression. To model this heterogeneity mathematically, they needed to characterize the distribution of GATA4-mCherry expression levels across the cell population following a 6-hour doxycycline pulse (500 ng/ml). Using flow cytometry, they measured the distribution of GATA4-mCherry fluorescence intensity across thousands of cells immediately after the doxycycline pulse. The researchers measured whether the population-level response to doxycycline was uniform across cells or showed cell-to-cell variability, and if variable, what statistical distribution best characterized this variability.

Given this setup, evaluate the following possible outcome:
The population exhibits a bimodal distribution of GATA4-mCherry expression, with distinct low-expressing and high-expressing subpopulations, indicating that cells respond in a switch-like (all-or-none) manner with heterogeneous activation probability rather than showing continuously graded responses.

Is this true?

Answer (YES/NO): NO